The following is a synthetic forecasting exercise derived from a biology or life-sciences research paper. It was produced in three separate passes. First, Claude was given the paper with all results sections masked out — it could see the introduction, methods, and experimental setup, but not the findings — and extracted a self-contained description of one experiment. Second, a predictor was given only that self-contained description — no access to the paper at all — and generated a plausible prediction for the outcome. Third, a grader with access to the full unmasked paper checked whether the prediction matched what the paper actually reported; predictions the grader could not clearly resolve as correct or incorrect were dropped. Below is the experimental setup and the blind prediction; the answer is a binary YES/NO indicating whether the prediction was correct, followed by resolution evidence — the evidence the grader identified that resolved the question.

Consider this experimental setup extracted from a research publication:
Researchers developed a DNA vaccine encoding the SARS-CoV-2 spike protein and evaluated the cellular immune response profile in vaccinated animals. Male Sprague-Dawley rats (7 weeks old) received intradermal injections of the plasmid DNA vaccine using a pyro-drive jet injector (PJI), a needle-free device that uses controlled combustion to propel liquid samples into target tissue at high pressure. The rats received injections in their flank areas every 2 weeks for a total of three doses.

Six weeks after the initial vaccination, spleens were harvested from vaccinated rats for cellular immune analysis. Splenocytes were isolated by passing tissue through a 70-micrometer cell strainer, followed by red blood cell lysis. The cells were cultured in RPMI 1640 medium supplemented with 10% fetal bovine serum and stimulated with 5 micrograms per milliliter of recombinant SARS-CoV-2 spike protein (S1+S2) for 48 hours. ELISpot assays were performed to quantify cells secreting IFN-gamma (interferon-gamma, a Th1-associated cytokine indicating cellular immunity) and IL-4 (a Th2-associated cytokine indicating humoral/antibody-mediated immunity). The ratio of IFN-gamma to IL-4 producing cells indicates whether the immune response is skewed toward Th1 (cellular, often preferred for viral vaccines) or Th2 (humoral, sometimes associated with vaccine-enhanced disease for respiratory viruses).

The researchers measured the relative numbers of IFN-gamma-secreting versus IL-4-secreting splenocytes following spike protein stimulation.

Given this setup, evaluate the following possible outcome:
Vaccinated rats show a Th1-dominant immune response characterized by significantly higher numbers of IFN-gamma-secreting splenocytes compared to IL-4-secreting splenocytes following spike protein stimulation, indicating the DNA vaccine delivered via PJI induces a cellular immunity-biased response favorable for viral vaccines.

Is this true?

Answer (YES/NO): YES